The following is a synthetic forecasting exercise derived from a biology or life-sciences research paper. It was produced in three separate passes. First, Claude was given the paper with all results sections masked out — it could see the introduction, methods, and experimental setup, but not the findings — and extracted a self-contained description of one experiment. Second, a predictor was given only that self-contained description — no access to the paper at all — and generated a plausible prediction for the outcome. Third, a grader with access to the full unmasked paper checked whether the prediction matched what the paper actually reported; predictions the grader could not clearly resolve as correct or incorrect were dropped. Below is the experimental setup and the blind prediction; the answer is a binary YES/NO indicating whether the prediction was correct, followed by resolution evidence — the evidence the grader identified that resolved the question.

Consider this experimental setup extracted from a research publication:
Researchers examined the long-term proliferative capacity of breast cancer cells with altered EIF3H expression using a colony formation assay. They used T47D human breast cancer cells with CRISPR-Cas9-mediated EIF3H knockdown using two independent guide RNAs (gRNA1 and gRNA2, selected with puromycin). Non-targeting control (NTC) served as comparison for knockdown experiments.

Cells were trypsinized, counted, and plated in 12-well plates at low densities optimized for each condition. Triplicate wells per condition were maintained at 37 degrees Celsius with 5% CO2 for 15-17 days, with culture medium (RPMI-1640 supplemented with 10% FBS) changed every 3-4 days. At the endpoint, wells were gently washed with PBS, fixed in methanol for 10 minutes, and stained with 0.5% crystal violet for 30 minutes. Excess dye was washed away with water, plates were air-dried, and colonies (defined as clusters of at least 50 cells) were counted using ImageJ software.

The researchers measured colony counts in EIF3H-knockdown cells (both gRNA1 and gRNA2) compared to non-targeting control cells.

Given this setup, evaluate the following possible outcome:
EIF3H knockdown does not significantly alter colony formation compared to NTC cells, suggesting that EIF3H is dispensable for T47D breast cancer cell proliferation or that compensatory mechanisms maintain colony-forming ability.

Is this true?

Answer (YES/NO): NO